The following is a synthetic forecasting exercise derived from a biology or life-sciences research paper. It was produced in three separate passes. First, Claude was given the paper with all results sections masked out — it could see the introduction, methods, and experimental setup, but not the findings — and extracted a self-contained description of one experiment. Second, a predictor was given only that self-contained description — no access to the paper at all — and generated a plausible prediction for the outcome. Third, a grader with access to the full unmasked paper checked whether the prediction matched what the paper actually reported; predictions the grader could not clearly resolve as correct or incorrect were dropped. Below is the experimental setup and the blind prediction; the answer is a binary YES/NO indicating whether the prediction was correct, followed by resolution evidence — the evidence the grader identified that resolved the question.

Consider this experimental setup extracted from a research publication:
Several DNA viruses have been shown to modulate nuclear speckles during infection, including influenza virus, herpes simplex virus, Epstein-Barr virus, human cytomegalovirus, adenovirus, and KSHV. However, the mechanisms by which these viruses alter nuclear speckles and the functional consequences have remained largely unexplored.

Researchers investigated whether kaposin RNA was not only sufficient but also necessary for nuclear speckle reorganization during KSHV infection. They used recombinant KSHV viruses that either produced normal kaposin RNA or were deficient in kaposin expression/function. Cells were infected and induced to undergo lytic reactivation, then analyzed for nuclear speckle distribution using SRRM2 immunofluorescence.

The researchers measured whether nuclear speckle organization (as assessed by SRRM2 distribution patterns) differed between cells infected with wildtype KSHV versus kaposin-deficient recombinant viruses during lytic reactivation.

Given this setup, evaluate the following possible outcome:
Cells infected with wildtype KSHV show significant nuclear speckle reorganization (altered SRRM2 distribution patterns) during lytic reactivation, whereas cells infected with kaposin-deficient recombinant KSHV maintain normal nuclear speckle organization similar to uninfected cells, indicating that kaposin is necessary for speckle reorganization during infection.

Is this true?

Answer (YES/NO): YES